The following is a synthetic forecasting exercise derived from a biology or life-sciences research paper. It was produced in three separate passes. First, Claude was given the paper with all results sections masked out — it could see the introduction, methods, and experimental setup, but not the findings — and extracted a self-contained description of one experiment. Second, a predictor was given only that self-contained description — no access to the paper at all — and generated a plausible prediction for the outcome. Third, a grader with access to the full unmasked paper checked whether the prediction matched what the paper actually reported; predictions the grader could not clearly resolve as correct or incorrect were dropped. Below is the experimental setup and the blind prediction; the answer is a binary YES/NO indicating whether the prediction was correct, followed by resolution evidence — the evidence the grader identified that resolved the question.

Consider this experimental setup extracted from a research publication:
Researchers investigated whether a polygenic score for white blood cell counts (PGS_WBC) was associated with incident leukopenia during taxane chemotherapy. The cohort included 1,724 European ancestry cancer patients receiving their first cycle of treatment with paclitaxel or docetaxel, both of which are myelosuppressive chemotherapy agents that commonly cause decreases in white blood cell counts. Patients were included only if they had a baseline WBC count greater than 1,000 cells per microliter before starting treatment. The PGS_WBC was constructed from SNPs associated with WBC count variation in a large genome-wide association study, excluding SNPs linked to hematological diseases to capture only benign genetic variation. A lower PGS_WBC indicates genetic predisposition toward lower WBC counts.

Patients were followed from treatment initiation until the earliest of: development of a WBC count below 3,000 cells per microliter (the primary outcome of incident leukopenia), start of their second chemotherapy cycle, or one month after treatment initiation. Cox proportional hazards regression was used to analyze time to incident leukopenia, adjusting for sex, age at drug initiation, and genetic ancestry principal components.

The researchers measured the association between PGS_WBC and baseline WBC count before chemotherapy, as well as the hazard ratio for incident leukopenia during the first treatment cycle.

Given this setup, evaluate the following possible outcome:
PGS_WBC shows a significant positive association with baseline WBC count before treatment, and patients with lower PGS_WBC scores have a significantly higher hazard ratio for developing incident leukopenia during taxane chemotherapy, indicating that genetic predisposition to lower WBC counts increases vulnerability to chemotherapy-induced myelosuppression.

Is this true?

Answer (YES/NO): YES